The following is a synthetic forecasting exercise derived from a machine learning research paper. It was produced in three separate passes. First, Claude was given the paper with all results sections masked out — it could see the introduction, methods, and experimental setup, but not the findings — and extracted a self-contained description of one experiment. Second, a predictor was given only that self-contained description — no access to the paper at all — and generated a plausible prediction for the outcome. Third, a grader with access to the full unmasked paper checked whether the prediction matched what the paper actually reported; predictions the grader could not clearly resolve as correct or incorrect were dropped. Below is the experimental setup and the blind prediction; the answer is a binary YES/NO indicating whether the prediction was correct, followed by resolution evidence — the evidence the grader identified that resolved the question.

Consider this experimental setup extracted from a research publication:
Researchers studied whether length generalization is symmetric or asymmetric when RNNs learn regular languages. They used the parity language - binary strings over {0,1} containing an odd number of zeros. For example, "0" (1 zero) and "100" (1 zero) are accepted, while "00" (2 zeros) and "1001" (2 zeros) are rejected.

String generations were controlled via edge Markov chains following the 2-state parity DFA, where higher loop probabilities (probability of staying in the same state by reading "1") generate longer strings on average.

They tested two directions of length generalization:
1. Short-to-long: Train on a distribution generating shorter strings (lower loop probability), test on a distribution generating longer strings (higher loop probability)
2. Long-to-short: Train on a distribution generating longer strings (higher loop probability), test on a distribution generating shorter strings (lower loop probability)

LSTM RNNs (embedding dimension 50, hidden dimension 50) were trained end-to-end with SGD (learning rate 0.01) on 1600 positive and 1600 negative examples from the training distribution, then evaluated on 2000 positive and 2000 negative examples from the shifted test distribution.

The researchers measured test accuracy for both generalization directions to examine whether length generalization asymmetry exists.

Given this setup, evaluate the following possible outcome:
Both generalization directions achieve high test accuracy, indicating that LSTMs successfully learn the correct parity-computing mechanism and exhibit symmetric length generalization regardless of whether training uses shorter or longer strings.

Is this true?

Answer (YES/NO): NO